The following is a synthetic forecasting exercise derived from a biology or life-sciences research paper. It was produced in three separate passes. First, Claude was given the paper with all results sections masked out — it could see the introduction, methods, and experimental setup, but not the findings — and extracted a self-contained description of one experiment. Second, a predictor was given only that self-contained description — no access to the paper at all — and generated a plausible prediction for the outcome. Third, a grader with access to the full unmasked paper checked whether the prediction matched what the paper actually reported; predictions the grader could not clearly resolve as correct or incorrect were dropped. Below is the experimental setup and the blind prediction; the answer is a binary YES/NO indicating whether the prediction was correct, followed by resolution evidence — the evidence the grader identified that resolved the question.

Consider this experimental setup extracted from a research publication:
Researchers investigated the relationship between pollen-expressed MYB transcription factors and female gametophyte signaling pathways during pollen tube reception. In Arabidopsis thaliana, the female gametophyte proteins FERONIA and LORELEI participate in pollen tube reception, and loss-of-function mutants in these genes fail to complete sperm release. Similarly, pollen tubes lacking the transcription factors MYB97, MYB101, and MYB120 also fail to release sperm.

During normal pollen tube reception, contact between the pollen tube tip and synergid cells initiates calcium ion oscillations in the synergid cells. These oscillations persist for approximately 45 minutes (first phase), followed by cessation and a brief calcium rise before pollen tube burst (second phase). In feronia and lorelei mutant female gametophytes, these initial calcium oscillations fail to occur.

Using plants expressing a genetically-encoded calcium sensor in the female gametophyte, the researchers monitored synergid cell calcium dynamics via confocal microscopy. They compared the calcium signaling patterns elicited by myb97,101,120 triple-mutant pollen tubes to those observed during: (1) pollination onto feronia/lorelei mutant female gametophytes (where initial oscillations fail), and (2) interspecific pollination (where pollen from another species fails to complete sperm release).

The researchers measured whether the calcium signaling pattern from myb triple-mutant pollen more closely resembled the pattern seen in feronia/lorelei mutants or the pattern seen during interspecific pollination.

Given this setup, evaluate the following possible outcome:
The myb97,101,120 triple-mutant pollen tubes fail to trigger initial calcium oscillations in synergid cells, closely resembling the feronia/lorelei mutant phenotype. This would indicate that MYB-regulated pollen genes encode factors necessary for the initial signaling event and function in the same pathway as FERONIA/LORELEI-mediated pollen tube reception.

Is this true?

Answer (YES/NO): NO